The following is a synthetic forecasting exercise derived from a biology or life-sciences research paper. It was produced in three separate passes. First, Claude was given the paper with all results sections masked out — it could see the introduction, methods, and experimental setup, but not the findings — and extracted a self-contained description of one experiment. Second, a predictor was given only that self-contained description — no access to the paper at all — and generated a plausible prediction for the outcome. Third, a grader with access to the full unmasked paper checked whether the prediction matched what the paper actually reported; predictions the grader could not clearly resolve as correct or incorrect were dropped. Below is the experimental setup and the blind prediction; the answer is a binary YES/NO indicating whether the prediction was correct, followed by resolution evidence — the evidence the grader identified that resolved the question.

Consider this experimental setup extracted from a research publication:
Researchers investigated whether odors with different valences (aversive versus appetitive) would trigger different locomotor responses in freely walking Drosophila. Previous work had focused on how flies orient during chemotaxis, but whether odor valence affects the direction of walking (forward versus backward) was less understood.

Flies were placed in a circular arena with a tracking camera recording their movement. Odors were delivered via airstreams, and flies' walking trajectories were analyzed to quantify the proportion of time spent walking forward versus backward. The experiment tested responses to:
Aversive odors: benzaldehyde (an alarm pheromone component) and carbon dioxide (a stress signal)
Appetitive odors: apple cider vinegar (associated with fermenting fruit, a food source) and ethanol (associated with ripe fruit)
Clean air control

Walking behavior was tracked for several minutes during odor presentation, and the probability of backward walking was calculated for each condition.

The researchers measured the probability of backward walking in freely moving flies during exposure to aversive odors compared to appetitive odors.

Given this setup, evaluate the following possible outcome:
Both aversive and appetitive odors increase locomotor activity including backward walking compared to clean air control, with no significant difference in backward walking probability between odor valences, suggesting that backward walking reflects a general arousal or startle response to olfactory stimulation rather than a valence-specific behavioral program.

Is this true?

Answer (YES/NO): NO